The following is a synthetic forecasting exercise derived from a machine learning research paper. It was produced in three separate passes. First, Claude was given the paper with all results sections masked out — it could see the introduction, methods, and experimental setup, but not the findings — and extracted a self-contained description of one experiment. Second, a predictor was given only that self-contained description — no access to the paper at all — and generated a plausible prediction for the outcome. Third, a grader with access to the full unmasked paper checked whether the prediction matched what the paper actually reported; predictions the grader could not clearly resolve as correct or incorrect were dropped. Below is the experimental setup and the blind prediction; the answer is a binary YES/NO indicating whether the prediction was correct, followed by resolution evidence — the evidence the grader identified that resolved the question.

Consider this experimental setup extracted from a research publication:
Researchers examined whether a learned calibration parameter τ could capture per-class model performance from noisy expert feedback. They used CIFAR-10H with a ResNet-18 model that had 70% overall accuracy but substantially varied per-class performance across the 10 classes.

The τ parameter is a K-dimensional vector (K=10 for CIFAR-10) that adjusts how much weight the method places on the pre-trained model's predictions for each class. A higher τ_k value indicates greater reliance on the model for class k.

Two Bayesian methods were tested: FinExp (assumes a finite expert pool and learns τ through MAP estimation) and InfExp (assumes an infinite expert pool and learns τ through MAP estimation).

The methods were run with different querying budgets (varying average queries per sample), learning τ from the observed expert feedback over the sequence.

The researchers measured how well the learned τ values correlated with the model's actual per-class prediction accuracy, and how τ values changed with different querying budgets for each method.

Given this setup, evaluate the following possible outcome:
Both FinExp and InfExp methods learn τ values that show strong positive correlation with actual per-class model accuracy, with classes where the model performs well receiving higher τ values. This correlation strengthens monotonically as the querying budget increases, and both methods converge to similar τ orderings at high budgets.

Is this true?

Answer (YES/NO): NO